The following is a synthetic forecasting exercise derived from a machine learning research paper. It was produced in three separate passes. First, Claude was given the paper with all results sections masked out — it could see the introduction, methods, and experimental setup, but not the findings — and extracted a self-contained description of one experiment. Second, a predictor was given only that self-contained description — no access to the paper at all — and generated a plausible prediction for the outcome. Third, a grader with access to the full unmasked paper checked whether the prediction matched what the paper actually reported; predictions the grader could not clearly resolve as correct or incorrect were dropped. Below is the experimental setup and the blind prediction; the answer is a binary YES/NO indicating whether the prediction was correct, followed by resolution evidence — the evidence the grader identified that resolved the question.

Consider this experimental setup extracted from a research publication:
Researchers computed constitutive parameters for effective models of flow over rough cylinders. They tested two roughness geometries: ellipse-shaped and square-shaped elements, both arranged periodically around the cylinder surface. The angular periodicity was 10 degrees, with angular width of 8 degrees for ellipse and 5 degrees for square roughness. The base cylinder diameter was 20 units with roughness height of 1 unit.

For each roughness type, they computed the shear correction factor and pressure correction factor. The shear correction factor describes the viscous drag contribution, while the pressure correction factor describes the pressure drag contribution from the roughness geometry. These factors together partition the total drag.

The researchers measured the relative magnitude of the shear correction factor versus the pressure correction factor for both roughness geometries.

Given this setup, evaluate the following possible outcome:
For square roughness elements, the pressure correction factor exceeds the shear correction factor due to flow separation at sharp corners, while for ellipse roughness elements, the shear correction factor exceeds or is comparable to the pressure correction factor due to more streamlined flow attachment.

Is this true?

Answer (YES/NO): NO